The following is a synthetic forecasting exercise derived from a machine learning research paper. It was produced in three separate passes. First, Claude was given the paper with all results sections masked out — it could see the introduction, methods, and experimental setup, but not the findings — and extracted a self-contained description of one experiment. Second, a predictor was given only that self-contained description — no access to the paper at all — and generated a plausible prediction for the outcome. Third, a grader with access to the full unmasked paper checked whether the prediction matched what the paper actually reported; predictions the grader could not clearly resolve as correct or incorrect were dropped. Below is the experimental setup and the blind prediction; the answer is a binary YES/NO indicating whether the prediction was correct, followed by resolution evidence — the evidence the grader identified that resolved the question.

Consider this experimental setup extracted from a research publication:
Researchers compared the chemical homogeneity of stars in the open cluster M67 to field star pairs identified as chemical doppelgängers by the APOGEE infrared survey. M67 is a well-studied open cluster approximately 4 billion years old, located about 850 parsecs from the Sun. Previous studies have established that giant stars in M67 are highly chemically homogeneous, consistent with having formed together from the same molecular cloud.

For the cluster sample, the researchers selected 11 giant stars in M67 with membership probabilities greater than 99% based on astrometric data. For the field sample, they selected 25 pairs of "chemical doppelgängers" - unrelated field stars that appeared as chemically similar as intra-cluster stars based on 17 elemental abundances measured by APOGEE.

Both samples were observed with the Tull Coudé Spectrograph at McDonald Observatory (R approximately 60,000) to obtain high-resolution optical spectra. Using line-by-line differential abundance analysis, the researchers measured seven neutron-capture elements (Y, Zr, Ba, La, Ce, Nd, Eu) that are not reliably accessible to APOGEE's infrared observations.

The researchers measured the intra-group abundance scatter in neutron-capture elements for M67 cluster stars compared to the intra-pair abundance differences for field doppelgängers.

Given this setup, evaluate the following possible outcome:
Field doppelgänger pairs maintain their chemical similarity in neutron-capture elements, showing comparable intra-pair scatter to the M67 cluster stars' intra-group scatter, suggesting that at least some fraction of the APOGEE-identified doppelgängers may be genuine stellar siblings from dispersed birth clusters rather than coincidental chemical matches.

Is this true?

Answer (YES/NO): NO